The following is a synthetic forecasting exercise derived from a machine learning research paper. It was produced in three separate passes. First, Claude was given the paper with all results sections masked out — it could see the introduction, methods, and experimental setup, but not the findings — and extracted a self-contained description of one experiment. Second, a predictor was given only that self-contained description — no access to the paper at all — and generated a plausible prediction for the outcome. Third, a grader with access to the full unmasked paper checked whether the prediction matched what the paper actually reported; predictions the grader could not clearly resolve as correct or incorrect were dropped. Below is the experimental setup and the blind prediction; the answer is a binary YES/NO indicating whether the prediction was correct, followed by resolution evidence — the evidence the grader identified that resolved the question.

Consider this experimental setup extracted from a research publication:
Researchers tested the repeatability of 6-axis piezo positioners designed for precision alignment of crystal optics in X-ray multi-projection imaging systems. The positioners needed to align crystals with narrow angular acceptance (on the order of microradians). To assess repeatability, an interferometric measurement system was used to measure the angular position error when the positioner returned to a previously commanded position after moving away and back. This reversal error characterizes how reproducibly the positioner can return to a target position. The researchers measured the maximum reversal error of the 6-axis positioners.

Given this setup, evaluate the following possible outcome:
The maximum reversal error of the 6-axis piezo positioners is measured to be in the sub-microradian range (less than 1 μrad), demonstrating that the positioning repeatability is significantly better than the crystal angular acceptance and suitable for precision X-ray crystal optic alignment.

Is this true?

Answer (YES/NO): YES